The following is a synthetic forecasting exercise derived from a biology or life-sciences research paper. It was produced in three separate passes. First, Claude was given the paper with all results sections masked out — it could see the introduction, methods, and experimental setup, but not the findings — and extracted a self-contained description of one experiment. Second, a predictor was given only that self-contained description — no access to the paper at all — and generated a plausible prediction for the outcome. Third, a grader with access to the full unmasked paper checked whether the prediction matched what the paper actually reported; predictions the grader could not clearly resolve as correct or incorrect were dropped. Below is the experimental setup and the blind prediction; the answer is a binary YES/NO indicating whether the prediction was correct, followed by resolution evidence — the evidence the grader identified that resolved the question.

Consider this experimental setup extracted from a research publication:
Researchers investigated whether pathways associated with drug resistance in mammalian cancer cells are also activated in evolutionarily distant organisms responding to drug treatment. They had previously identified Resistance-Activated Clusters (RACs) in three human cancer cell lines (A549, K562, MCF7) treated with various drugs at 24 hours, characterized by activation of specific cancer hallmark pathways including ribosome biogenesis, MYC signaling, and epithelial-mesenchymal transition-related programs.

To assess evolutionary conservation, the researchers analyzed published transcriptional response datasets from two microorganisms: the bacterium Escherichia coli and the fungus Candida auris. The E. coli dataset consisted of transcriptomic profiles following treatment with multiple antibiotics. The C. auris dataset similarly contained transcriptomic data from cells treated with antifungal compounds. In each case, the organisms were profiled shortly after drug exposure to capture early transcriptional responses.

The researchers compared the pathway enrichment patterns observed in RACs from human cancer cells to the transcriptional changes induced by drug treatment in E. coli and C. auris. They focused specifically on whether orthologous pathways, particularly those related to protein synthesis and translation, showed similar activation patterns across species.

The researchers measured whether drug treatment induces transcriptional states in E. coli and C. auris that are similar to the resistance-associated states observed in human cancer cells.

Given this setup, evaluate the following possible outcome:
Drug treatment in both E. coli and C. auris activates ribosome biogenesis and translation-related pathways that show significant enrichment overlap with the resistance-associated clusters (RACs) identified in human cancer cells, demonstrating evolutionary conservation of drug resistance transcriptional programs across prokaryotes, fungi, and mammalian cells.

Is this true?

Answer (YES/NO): YES